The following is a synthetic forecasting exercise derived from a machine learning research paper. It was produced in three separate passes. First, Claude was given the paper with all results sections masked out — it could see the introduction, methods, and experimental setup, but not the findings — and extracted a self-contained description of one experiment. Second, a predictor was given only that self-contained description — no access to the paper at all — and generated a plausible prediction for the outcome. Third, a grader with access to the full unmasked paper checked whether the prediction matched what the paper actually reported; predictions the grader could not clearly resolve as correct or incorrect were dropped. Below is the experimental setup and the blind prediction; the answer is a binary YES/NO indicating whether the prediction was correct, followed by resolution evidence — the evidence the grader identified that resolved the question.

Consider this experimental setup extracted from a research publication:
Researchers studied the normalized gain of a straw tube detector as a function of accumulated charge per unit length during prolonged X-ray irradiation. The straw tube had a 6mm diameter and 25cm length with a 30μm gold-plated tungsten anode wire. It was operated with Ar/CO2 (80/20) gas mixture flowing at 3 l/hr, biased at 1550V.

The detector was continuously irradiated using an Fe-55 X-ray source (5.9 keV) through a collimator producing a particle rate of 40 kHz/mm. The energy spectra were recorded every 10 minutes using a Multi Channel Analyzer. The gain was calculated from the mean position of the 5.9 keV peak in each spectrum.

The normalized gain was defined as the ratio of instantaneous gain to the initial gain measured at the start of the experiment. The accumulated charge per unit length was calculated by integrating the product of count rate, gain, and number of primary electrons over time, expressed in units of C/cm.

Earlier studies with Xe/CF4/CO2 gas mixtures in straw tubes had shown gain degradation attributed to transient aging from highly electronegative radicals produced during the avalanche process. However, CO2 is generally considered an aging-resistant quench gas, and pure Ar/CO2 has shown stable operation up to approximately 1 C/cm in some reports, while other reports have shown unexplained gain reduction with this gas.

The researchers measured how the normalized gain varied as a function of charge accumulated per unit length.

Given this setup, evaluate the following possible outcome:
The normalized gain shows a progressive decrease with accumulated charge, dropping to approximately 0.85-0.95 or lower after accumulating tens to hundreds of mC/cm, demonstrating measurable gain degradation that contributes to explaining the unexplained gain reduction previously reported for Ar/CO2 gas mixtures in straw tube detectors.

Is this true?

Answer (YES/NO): YES